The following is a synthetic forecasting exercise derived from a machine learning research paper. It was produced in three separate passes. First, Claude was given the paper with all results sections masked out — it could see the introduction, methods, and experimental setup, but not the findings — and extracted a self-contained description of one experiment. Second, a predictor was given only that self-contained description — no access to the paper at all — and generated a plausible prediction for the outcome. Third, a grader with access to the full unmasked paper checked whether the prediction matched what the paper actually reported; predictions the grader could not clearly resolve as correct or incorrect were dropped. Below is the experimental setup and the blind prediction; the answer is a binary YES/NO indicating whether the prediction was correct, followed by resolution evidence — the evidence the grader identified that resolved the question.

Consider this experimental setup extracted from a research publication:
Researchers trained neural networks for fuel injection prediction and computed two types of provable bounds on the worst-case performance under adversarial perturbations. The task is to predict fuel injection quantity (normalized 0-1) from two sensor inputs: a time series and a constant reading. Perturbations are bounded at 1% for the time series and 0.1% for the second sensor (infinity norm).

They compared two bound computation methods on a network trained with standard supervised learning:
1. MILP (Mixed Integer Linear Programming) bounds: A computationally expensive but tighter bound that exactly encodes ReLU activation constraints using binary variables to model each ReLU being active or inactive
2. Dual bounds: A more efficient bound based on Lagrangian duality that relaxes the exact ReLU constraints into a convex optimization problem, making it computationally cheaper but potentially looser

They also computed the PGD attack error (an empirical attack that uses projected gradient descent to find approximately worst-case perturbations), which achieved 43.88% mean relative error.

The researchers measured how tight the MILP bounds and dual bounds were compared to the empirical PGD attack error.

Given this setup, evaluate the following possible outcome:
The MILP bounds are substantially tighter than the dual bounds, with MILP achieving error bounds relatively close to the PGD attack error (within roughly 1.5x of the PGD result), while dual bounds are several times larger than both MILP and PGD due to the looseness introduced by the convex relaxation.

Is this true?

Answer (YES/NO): NO